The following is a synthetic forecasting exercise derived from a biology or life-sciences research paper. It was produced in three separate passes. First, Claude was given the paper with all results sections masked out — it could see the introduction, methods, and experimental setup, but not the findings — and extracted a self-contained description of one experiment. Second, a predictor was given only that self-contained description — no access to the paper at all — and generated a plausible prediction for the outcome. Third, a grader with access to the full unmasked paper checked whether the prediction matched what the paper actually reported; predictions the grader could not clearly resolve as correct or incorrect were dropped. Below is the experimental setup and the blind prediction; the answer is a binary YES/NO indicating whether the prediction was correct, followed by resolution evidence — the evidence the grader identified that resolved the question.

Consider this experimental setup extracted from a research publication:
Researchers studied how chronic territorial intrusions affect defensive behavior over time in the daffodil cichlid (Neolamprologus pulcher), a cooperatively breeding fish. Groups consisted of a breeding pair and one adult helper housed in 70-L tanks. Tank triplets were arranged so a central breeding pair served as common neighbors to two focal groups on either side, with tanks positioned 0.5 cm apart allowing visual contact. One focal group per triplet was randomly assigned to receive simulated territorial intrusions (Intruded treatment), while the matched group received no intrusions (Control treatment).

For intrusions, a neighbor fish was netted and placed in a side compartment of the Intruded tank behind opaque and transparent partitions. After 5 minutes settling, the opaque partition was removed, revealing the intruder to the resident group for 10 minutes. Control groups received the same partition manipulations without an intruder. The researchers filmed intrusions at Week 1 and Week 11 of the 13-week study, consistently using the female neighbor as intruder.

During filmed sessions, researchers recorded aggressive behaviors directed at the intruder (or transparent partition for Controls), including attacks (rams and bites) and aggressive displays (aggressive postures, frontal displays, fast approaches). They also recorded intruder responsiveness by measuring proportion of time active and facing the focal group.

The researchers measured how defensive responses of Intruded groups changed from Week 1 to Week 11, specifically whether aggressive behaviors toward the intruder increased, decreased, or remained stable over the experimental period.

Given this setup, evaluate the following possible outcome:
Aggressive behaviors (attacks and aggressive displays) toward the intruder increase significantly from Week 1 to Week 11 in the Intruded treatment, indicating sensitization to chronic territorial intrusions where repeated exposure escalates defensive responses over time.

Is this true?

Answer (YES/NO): NO